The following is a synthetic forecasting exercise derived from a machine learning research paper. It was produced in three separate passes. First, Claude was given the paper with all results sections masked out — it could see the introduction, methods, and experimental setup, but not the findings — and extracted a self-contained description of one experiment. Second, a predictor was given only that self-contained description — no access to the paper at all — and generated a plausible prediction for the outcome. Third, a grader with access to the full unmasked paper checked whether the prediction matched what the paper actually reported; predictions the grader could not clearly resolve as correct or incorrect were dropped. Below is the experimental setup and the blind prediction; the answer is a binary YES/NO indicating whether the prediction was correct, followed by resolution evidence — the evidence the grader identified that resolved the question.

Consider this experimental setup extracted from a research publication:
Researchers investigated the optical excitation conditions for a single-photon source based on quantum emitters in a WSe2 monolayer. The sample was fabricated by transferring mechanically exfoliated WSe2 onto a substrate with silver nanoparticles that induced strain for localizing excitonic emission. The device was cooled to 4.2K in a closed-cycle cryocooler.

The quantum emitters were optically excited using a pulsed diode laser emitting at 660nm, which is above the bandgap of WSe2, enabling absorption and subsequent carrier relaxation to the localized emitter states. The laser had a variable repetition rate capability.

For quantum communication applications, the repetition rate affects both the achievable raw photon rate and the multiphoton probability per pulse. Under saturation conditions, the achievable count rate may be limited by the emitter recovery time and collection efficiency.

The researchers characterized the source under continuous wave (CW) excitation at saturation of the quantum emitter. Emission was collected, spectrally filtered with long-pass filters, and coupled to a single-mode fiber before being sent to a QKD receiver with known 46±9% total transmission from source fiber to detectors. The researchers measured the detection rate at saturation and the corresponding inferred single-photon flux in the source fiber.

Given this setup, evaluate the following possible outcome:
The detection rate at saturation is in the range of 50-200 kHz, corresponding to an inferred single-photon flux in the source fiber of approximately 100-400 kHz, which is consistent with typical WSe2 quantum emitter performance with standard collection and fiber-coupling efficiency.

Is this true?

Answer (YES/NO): NO